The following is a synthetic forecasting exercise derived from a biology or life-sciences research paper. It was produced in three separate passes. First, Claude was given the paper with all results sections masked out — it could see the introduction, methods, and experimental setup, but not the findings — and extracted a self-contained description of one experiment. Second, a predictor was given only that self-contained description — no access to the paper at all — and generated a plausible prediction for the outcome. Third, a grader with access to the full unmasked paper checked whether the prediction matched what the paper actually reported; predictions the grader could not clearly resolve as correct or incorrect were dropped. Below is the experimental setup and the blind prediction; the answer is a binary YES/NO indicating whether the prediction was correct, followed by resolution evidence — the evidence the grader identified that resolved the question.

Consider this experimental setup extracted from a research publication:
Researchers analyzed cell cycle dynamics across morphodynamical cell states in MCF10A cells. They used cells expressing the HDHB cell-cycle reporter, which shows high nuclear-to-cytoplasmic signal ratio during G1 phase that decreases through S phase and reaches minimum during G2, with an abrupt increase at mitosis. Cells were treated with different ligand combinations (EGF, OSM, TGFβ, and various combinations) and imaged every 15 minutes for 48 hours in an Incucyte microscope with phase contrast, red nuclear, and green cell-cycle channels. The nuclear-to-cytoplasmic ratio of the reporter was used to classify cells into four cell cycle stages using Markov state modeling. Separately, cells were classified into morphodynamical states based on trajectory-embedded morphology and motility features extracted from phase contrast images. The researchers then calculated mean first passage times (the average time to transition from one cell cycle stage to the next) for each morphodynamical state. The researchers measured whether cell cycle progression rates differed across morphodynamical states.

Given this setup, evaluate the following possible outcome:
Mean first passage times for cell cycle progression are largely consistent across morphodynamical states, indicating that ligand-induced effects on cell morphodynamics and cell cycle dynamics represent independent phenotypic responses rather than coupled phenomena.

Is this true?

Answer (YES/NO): NO